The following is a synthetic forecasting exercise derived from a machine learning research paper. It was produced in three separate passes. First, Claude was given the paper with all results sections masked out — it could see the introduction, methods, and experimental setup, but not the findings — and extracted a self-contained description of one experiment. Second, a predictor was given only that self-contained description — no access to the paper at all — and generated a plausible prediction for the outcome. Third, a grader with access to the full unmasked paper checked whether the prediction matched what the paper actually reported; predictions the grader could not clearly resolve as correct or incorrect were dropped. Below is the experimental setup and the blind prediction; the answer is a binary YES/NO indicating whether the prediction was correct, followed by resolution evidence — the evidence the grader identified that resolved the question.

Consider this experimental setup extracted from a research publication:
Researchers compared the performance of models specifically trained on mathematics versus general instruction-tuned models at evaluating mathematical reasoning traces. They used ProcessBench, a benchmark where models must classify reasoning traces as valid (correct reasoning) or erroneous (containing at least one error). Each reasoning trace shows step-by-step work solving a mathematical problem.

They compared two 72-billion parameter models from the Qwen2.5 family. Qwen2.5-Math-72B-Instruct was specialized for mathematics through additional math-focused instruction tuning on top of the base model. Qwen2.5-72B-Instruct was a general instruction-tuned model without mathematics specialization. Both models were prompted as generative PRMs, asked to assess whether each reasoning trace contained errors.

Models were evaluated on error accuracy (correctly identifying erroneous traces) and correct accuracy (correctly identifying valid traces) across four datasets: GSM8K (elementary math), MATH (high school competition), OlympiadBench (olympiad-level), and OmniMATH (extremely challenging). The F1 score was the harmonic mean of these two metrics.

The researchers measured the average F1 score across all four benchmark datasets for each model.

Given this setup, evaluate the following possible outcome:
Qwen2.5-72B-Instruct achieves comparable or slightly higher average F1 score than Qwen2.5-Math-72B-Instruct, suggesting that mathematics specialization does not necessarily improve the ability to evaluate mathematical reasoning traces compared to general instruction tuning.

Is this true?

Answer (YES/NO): NO